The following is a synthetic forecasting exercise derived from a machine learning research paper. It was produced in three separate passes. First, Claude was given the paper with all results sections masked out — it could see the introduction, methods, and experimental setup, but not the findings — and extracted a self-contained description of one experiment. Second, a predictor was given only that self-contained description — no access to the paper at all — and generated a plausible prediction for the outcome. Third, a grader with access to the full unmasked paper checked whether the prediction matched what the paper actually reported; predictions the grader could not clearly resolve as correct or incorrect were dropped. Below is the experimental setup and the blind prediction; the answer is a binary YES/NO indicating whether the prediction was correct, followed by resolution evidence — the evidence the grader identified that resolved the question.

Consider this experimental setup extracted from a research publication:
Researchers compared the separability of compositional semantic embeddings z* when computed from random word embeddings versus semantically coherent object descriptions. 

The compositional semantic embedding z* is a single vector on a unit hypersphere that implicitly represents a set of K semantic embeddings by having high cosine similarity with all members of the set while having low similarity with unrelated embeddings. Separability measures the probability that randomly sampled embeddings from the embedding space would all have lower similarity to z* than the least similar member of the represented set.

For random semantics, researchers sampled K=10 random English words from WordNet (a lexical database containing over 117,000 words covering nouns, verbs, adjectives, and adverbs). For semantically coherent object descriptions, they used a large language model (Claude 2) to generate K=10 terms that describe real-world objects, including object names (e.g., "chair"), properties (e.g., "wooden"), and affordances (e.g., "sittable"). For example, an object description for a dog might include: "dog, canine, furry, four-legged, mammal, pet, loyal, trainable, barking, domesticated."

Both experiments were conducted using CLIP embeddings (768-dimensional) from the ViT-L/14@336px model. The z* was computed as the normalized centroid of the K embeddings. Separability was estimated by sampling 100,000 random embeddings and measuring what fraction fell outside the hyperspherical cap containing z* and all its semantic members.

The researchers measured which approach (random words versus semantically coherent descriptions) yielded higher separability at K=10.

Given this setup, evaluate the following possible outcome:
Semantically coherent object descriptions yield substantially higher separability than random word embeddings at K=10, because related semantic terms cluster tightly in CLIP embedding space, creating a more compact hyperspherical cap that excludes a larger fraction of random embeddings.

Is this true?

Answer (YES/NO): YES